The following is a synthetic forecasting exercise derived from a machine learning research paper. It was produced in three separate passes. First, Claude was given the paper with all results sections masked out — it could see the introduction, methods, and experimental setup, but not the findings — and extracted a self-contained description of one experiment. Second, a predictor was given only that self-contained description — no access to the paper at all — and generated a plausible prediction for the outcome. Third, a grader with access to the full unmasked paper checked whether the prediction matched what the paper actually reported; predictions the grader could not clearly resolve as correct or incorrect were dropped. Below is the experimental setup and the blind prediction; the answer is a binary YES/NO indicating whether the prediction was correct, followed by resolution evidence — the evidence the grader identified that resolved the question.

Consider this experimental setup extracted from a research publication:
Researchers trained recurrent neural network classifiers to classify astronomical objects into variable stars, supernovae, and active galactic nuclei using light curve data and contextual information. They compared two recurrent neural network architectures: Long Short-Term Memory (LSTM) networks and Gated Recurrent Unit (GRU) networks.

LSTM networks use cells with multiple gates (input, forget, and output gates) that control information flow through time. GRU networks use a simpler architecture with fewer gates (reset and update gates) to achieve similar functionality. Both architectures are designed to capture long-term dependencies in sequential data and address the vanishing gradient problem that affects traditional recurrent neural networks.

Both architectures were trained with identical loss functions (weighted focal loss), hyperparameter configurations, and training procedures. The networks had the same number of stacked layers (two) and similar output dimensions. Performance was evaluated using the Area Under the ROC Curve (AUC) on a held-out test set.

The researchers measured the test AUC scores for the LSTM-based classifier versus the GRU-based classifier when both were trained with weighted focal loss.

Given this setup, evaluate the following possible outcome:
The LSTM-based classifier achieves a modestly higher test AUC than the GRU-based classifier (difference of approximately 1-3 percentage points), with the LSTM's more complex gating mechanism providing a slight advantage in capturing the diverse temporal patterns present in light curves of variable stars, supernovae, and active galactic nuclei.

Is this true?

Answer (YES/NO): NO